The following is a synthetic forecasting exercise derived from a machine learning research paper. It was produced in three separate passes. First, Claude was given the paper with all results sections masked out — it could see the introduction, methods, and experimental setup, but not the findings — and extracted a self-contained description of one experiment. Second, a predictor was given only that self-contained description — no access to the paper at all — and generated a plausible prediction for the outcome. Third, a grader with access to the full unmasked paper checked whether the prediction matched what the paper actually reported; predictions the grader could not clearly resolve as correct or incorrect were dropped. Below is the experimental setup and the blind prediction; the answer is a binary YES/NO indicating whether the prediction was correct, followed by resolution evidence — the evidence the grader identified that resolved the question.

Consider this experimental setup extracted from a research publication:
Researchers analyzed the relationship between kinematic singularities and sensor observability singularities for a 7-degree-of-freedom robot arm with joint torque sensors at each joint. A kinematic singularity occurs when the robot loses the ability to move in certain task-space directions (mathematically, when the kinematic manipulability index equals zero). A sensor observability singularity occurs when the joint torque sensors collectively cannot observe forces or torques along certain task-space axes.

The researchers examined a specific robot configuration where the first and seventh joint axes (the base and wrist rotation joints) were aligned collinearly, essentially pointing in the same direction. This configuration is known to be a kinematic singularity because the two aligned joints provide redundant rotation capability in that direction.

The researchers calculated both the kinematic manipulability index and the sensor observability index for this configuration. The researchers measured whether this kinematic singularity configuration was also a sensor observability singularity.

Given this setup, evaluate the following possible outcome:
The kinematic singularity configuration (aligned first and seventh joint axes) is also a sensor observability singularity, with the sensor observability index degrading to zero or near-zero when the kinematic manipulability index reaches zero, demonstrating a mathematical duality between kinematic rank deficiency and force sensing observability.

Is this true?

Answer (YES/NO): NO